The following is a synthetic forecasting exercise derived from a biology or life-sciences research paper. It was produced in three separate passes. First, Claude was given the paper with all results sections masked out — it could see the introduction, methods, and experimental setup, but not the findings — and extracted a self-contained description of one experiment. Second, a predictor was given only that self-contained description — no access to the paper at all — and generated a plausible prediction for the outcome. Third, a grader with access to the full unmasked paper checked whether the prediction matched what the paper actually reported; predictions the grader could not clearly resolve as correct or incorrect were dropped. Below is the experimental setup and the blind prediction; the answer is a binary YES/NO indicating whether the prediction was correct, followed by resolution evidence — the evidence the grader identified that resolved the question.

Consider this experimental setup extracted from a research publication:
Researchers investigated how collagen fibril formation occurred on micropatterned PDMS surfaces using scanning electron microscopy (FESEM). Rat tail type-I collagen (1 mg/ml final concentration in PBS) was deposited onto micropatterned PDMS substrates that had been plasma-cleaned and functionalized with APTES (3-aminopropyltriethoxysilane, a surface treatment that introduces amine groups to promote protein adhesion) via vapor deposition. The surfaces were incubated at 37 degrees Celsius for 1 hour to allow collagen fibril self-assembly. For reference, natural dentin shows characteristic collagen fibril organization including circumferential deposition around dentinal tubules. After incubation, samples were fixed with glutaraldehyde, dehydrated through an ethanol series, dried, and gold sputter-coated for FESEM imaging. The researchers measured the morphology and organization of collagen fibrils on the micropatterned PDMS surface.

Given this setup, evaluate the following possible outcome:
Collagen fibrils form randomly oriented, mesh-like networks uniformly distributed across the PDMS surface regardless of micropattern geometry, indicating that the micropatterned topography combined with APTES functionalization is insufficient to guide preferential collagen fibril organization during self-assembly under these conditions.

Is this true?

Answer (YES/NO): NO